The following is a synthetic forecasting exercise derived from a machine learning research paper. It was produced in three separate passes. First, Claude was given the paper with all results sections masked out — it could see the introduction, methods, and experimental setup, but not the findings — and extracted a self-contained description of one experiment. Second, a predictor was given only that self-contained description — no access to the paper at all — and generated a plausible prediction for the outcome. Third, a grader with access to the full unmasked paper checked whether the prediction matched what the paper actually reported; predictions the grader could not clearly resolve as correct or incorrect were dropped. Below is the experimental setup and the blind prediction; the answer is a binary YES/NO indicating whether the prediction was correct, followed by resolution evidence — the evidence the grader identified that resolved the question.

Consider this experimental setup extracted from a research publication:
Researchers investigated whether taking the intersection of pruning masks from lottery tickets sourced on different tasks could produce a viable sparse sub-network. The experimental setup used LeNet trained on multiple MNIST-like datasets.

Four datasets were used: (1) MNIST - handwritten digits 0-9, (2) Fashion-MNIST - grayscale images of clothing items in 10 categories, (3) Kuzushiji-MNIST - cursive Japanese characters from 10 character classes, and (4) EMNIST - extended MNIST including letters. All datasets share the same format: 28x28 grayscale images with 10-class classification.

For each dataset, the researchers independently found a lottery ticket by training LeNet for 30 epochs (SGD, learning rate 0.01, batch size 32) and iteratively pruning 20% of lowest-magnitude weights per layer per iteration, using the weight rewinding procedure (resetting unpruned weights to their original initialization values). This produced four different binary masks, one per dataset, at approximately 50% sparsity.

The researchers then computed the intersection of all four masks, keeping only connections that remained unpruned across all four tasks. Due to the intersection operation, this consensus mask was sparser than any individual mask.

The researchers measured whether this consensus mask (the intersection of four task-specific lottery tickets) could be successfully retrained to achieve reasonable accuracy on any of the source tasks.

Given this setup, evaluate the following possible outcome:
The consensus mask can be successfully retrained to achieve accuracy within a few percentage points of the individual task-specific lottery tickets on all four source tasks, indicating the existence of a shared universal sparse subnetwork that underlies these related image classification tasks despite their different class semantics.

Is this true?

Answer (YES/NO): YES